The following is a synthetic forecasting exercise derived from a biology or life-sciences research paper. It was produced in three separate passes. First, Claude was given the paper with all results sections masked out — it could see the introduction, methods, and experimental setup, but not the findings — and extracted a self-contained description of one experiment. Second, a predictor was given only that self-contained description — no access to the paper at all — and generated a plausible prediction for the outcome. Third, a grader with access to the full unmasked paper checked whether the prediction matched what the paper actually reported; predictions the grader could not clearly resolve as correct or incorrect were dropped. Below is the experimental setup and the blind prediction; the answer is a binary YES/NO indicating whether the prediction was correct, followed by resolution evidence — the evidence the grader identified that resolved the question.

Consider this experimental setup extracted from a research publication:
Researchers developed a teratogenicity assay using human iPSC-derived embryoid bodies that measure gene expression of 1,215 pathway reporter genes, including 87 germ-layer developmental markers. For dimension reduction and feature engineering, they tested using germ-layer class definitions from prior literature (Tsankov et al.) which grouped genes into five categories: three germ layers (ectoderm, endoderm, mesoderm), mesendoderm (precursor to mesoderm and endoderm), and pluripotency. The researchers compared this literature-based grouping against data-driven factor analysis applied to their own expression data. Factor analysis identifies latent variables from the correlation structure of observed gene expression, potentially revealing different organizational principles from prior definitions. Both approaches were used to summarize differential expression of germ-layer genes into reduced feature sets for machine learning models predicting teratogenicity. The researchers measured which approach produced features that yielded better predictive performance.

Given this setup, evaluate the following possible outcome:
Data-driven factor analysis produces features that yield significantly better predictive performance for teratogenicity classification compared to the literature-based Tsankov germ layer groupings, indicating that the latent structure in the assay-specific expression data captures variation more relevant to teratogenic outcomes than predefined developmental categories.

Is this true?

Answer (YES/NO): YES